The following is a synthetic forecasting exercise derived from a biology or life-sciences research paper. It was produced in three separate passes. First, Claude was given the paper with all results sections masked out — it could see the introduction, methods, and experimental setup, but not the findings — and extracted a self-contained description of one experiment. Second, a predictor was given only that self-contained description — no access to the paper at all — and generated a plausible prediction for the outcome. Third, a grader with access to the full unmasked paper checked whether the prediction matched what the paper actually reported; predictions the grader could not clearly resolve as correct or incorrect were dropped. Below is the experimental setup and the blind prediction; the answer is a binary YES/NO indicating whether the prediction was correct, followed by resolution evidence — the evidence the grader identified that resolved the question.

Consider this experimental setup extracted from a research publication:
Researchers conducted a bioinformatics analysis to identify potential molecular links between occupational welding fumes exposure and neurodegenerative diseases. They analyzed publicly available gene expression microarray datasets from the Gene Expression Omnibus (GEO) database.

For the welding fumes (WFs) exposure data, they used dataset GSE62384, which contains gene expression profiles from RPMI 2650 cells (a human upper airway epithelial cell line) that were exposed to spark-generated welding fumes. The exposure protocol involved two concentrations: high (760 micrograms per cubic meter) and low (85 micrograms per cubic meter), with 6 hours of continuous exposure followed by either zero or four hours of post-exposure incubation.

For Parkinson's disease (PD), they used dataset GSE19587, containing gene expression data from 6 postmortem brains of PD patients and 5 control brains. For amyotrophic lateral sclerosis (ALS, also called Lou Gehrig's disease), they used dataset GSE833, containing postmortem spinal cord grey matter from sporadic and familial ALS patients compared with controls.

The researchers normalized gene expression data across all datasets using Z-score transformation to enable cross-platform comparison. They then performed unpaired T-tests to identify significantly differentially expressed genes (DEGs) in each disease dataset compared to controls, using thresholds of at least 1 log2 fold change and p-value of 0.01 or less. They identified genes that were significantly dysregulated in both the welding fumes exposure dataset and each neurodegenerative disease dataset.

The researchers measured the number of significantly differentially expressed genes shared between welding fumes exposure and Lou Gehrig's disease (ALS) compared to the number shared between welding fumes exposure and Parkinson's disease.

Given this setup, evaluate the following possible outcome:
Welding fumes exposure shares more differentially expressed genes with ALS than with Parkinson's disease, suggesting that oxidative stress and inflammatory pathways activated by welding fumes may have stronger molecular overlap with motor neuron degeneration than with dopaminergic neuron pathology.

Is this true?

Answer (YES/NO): NO